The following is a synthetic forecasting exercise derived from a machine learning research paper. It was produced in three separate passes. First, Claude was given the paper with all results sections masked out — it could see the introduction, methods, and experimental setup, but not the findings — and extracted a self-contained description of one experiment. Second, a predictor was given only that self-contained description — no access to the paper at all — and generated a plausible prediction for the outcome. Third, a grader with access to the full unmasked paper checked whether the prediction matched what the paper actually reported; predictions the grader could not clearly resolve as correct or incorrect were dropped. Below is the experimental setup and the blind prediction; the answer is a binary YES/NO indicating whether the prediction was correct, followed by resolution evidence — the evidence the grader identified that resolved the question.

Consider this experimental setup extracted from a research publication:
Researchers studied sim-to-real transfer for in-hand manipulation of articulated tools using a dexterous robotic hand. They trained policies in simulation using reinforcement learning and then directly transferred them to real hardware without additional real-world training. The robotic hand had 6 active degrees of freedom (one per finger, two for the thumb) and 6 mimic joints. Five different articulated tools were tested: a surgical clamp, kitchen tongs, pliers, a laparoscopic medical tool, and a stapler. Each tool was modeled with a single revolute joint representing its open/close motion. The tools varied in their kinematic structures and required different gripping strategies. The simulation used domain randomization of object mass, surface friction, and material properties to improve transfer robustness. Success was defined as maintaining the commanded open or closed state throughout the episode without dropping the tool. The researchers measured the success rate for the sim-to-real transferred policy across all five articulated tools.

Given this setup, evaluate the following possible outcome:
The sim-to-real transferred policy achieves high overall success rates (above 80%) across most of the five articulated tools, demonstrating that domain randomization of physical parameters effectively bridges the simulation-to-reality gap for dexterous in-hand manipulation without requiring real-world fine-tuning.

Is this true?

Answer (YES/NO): NO